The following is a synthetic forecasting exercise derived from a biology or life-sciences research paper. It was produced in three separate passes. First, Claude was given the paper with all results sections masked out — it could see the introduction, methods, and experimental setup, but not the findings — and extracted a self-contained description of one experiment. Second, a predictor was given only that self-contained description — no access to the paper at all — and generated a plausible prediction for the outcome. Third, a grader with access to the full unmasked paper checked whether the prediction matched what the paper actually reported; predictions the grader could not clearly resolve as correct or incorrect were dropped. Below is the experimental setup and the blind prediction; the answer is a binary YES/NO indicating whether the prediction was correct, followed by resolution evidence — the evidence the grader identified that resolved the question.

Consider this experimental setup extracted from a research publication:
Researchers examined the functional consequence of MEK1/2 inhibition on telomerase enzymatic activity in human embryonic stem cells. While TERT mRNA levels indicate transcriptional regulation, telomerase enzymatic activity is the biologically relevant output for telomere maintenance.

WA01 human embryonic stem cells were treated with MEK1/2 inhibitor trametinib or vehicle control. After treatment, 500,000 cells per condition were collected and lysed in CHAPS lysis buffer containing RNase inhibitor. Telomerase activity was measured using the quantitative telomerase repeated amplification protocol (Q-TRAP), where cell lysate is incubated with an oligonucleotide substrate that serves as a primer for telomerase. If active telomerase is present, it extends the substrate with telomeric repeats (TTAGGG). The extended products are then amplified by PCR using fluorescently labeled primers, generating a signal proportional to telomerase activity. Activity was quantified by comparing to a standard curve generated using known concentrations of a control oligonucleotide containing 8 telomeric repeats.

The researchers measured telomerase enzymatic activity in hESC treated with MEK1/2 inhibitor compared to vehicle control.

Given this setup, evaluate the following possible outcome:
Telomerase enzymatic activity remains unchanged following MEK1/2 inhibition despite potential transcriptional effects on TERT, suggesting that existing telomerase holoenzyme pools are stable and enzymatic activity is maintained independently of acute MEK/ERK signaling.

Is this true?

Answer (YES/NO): NO